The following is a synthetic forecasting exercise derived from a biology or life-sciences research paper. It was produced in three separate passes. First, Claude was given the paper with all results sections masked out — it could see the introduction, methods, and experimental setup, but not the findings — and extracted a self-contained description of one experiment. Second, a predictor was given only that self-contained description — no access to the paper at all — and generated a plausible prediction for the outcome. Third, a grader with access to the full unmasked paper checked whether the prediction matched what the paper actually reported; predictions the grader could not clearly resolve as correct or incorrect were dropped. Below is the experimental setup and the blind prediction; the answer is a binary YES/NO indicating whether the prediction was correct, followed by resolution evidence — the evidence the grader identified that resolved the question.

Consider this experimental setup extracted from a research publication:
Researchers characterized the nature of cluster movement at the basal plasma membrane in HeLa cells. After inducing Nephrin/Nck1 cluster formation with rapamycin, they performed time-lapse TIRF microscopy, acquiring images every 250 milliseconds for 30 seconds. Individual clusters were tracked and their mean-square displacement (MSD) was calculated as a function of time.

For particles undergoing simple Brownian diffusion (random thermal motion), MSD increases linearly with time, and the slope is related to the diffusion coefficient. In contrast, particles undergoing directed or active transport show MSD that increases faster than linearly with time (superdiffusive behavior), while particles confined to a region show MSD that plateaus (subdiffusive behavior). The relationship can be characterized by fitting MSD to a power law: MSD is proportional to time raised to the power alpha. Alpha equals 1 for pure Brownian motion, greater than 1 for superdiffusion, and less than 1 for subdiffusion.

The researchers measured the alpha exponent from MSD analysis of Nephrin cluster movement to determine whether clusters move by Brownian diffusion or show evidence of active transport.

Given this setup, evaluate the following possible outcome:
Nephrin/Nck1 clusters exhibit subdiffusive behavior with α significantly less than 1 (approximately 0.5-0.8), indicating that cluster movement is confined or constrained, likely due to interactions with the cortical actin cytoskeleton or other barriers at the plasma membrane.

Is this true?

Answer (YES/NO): NO